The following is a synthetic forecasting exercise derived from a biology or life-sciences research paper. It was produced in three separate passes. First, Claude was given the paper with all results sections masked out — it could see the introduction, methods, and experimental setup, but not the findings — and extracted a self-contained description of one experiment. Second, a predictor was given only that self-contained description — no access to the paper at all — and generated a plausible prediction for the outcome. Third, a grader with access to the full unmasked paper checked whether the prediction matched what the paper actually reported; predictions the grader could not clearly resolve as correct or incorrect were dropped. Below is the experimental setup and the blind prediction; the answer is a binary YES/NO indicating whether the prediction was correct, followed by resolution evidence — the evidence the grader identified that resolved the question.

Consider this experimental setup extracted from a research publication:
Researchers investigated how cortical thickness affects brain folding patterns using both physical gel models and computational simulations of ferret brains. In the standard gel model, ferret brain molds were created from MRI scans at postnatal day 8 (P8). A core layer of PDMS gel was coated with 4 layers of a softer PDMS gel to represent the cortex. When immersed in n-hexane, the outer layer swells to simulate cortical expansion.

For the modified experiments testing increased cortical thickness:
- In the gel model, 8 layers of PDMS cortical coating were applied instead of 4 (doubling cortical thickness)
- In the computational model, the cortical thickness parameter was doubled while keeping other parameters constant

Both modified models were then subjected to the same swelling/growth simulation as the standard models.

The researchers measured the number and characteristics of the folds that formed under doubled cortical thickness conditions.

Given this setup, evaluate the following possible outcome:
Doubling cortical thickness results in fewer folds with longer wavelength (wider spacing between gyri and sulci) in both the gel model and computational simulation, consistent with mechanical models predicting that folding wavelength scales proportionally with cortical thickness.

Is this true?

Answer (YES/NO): YES